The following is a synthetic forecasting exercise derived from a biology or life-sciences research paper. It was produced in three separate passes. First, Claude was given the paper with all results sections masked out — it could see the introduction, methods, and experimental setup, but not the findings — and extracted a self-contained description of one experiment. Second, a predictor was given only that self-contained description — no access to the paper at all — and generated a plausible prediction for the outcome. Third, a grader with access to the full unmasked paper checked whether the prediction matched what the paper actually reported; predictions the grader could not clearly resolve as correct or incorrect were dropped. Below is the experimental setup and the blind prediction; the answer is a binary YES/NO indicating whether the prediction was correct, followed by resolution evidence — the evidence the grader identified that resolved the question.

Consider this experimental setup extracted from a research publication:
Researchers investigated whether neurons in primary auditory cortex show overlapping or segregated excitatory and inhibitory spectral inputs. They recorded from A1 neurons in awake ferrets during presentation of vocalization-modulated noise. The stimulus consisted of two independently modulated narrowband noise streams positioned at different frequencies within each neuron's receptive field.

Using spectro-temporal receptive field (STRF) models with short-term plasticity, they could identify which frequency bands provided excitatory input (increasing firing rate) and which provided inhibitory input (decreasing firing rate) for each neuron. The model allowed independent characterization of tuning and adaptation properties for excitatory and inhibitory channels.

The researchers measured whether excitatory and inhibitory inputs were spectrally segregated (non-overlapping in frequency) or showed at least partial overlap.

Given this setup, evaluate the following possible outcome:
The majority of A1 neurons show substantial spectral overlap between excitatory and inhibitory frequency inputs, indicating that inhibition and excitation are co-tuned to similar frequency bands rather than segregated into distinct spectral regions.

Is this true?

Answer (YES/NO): YES